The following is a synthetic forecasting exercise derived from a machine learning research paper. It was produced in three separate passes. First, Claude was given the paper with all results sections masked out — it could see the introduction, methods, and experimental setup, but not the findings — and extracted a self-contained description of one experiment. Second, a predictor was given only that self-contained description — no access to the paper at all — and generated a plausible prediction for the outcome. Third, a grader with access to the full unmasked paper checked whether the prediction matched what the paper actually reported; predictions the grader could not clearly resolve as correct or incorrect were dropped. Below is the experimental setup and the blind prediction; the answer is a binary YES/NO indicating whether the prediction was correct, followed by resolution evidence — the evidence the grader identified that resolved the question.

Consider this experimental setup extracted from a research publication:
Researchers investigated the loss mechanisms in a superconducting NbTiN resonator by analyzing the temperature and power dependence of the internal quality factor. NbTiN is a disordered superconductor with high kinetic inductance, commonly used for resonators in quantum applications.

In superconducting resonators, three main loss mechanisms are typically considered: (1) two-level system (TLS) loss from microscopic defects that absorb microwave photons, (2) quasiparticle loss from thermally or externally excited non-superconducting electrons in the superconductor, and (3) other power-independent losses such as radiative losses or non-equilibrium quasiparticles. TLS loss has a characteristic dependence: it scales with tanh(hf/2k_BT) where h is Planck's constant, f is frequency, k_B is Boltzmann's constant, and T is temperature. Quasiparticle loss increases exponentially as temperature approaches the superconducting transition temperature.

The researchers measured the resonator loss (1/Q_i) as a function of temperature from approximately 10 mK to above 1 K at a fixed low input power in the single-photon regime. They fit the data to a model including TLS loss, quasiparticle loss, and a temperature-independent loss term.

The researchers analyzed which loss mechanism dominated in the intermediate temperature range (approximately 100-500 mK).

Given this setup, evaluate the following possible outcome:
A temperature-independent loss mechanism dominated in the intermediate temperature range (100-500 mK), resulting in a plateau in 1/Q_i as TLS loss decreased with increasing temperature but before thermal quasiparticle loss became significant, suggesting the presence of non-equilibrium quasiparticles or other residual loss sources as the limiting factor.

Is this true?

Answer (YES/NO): NO